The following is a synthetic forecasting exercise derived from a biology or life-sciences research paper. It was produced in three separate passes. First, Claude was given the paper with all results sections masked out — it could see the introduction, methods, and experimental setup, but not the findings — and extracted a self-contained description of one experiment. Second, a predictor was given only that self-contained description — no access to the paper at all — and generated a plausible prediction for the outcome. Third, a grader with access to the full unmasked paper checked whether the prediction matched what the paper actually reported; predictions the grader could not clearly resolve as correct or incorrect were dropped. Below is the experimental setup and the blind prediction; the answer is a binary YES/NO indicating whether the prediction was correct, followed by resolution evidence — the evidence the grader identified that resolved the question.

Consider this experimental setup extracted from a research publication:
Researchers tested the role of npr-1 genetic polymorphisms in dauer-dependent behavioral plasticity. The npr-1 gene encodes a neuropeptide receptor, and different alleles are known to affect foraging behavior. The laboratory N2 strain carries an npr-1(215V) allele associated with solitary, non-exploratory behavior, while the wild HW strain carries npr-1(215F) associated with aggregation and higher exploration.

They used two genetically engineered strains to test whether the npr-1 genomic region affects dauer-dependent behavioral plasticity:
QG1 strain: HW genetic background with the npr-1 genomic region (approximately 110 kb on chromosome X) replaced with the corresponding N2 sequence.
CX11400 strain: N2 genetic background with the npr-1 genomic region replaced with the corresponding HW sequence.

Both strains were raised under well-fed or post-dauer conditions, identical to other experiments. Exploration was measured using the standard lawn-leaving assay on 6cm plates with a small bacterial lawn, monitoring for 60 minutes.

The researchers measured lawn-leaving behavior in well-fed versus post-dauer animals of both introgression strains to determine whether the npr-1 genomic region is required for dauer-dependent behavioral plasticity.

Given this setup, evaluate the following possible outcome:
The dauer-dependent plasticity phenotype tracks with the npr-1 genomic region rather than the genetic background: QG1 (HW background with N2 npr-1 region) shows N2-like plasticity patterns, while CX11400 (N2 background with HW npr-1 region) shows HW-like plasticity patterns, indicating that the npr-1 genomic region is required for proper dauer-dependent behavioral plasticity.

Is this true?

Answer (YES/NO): NO